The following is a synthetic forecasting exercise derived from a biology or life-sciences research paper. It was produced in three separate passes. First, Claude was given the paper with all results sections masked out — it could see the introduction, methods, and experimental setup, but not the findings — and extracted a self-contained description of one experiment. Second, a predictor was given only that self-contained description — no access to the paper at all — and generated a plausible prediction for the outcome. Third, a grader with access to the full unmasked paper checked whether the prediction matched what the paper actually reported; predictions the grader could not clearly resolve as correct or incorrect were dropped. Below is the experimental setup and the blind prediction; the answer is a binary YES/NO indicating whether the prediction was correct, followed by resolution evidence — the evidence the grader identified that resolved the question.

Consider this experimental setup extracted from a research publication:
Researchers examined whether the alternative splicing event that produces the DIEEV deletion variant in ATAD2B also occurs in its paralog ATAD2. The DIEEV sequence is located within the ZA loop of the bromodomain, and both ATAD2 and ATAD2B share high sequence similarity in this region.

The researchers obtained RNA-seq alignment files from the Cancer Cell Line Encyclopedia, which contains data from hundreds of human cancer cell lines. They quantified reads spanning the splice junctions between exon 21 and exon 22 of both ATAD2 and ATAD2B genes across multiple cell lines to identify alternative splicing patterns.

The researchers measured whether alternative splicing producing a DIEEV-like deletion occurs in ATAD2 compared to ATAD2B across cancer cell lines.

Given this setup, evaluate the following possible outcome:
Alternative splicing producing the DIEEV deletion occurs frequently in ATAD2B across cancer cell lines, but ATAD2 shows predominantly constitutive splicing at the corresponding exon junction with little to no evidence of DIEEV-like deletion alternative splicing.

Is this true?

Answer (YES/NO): YES